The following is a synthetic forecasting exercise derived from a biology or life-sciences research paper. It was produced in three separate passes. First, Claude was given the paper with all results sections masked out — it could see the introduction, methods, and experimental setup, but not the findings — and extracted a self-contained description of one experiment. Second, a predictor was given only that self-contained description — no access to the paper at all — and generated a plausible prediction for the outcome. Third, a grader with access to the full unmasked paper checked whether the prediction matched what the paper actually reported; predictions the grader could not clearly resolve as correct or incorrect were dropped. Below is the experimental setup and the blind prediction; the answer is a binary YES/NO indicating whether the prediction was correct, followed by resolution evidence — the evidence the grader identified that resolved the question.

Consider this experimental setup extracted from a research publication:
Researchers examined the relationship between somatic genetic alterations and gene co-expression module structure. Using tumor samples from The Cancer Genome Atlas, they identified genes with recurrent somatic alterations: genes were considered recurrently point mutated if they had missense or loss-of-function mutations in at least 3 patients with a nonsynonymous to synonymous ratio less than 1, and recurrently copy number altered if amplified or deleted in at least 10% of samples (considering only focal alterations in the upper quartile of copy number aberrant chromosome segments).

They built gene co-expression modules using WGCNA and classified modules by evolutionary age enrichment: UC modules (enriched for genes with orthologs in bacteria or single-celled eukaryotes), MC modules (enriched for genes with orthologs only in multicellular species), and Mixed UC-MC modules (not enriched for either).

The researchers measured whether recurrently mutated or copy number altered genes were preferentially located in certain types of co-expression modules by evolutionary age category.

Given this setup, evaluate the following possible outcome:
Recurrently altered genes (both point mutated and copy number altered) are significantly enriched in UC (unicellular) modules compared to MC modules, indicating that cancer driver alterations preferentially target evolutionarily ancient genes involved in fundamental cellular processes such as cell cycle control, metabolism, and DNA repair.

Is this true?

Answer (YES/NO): NO